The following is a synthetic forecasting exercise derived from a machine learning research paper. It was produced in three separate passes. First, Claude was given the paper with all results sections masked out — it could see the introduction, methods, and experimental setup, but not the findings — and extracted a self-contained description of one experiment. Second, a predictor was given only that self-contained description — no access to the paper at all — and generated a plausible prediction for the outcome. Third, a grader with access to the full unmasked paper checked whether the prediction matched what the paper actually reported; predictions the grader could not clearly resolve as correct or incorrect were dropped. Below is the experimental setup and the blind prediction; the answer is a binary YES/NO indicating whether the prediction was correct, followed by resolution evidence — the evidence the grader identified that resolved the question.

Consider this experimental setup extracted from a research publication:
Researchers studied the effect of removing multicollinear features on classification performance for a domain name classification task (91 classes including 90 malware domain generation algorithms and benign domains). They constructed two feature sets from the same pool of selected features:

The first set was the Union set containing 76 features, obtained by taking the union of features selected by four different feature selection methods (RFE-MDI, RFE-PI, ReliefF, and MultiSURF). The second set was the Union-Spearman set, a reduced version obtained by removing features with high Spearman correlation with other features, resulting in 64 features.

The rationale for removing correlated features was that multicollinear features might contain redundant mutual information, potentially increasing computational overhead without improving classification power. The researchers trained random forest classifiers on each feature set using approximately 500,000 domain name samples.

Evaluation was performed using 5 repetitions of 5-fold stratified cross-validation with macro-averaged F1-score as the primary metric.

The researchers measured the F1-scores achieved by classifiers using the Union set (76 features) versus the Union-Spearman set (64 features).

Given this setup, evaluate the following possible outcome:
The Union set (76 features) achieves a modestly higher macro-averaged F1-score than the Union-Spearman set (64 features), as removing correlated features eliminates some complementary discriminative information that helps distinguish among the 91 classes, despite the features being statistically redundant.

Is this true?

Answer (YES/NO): NO